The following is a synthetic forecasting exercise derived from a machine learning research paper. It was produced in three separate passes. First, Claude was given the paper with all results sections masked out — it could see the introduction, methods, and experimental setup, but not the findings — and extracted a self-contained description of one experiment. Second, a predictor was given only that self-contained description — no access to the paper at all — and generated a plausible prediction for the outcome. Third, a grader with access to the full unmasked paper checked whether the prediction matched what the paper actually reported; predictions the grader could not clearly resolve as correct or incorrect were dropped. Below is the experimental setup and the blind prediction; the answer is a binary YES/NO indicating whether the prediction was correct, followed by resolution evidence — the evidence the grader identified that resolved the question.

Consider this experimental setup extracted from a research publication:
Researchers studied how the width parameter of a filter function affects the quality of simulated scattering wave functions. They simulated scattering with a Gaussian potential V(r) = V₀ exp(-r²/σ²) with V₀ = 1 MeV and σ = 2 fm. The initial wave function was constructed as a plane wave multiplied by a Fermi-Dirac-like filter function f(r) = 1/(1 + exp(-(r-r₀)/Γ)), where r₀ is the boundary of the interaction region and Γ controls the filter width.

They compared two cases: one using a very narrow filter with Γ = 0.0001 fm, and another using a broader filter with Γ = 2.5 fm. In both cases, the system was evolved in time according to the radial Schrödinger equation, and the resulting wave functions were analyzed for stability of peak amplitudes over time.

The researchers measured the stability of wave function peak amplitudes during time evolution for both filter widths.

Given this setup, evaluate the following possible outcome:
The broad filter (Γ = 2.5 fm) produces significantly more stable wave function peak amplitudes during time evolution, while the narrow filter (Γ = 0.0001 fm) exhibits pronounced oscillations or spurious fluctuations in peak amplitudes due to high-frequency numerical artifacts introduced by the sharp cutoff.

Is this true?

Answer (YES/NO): YES